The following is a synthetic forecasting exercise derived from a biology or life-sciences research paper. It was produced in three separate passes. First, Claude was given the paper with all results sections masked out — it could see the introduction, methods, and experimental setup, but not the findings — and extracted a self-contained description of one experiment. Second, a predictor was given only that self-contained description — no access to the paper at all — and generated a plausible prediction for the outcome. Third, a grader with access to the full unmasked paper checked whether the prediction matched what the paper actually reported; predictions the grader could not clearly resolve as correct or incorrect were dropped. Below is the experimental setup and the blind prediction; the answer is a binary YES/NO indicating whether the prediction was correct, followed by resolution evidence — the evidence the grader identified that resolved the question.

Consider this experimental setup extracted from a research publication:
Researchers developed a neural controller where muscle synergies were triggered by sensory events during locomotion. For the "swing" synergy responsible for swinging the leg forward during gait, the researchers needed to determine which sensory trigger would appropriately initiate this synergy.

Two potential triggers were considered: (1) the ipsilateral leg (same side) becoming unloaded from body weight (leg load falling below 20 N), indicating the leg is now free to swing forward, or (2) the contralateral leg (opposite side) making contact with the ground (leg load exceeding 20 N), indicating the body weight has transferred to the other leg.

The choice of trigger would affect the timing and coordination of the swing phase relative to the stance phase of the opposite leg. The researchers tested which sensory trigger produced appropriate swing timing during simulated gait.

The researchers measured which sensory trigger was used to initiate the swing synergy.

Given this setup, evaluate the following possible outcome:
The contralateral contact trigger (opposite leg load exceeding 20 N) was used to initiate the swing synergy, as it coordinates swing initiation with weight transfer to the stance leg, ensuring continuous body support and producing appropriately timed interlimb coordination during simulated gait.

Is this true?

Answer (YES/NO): NO